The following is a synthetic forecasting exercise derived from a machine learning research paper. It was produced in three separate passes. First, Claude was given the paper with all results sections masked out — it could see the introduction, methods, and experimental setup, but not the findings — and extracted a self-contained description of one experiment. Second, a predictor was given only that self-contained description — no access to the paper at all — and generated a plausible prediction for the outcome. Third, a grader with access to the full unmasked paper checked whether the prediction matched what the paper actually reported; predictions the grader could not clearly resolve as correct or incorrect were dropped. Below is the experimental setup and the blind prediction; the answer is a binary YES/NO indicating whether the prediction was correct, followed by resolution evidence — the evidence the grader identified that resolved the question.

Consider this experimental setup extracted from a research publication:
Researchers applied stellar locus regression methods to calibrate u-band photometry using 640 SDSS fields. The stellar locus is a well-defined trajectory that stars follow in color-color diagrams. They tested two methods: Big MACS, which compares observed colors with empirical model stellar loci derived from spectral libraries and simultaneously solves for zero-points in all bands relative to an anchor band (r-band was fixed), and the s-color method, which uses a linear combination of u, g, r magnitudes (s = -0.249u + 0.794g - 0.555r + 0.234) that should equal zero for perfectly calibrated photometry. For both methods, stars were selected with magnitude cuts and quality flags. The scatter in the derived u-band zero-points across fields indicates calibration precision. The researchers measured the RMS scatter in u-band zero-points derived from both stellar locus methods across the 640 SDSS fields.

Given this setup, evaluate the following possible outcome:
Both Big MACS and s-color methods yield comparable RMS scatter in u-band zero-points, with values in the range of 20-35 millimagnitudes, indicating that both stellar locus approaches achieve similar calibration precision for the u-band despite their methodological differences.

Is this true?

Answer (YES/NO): NO